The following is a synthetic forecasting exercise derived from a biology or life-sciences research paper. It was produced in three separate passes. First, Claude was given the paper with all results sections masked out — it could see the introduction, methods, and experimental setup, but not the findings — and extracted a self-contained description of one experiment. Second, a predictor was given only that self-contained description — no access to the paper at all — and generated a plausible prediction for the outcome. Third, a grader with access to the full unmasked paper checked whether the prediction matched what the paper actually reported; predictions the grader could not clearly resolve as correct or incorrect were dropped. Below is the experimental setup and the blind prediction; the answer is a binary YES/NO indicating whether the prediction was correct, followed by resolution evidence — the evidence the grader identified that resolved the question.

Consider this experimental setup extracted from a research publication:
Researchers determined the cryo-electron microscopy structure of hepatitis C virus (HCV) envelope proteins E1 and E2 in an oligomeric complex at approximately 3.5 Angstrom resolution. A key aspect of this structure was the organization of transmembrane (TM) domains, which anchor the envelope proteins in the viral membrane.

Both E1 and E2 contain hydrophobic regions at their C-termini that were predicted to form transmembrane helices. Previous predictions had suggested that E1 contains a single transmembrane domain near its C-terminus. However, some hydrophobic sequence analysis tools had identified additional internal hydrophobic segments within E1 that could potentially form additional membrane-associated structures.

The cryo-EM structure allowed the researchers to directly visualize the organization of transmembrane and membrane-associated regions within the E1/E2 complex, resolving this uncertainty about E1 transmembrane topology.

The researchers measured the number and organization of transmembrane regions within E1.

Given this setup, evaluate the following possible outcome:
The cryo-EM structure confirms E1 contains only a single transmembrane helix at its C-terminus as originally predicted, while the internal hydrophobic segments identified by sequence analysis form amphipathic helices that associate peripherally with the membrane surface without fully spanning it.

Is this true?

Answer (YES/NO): NO